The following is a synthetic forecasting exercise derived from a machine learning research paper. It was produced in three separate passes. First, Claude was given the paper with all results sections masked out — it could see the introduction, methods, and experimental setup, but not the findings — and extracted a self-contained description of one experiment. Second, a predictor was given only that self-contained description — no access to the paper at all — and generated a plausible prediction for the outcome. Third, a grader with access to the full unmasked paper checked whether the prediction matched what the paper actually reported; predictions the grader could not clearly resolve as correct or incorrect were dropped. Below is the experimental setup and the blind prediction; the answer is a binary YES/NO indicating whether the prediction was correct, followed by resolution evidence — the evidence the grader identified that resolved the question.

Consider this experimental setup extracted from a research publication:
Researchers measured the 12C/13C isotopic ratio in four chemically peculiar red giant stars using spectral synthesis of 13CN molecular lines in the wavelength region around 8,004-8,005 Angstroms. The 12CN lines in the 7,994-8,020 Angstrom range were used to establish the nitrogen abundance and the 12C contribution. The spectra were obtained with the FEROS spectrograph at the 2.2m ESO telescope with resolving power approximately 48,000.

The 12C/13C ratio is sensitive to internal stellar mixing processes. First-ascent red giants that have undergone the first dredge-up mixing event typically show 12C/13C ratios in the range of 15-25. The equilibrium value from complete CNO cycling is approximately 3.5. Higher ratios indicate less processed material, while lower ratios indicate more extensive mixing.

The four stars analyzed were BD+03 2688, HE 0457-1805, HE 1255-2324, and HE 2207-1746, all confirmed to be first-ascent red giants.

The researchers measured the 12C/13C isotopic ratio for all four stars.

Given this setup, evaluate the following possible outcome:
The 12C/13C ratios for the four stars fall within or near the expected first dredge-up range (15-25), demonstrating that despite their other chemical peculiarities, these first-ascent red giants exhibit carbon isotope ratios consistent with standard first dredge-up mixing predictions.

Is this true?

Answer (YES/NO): NO